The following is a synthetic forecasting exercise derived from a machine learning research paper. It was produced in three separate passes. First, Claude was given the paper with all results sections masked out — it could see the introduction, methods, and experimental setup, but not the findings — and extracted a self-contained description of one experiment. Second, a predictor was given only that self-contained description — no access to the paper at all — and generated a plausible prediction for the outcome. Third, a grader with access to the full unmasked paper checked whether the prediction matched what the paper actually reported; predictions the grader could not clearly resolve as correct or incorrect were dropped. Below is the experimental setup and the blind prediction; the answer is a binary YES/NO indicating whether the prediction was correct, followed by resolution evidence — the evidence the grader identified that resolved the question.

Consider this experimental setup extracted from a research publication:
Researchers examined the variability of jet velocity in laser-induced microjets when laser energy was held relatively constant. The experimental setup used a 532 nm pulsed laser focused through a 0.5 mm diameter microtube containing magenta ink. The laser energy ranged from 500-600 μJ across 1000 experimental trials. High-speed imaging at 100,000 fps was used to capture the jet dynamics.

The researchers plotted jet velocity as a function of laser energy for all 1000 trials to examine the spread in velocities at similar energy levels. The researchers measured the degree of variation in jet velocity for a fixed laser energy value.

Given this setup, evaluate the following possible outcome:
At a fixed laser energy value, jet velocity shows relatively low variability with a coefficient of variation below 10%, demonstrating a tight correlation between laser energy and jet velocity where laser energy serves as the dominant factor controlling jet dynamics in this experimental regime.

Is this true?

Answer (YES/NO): NO